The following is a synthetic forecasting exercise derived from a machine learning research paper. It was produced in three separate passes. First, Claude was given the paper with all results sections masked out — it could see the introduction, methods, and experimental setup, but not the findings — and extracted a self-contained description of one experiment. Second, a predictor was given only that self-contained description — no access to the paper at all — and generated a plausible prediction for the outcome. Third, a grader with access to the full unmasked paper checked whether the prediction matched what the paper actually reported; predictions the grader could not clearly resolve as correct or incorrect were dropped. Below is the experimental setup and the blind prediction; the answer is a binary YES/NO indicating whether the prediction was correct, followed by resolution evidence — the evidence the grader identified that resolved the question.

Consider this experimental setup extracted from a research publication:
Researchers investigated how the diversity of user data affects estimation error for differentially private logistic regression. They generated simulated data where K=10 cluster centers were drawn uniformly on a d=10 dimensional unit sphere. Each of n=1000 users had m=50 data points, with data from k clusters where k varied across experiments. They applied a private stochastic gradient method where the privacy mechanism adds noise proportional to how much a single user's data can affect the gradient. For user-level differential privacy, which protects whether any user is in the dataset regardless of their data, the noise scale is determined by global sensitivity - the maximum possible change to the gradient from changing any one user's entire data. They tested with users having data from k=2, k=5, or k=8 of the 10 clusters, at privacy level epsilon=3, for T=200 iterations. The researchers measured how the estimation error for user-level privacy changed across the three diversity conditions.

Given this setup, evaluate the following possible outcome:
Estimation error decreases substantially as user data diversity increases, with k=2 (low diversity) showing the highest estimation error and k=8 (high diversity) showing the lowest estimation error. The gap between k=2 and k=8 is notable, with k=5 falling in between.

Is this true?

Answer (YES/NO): NO